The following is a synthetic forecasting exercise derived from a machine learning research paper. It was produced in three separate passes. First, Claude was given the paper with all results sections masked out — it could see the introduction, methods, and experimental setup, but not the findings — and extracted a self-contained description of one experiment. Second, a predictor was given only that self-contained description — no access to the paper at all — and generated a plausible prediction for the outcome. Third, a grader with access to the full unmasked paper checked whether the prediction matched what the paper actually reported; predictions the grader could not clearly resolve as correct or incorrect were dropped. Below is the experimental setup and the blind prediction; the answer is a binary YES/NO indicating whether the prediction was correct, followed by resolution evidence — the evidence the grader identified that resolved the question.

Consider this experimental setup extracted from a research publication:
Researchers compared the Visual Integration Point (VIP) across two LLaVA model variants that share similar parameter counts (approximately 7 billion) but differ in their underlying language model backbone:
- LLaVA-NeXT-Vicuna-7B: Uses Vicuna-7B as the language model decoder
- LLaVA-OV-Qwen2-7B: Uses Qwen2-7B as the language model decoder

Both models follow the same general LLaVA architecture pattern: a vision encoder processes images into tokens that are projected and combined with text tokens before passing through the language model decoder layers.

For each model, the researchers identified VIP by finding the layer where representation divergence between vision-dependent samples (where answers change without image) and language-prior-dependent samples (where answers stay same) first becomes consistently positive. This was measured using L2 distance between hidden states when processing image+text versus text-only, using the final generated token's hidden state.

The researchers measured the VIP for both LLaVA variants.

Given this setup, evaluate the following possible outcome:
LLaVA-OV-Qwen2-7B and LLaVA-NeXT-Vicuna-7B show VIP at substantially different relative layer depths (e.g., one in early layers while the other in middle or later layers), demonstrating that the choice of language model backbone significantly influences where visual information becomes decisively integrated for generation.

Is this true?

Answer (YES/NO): NO